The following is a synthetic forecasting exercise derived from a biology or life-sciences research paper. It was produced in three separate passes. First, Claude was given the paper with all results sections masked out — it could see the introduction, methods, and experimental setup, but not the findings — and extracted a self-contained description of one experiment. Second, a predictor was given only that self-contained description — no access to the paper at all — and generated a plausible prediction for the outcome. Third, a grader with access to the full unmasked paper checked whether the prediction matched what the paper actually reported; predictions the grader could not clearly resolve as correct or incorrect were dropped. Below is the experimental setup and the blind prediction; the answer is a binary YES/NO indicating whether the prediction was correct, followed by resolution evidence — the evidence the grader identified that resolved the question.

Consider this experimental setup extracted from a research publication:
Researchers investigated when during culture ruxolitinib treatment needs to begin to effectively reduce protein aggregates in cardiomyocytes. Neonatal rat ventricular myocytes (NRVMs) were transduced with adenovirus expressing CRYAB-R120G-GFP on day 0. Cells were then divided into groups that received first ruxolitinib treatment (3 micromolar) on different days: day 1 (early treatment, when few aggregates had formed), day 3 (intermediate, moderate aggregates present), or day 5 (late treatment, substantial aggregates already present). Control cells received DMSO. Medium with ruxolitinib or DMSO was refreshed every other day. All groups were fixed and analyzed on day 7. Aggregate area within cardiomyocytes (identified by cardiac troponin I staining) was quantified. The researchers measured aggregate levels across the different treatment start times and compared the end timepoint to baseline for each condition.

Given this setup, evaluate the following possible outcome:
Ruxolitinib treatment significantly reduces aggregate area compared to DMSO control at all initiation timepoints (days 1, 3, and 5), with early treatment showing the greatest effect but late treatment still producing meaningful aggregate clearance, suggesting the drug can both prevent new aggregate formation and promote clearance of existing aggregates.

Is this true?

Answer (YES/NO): YES